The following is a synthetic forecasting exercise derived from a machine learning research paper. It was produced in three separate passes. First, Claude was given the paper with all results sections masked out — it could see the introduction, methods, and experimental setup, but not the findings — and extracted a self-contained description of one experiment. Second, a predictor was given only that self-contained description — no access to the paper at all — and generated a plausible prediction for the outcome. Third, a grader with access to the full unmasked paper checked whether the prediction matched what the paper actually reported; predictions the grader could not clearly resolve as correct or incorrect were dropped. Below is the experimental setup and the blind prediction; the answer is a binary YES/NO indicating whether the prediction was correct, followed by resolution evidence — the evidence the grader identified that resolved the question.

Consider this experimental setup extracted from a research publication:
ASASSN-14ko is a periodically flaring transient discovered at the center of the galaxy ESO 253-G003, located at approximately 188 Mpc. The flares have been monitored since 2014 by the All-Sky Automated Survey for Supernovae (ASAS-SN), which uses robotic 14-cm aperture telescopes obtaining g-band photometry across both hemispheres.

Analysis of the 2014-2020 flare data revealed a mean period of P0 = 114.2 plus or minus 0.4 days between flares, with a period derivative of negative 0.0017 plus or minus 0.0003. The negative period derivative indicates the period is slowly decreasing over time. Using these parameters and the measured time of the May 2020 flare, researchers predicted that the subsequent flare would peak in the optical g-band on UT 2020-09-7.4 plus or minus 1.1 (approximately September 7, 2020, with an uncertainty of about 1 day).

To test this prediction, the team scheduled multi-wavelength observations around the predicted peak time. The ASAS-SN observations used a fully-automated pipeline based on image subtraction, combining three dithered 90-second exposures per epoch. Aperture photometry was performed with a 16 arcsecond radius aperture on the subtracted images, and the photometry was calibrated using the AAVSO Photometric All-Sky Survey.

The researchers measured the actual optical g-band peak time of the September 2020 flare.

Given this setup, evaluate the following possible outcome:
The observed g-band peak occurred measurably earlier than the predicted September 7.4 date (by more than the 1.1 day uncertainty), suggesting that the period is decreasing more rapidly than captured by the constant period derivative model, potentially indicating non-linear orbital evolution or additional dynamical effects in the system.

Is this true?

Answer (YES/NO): NO